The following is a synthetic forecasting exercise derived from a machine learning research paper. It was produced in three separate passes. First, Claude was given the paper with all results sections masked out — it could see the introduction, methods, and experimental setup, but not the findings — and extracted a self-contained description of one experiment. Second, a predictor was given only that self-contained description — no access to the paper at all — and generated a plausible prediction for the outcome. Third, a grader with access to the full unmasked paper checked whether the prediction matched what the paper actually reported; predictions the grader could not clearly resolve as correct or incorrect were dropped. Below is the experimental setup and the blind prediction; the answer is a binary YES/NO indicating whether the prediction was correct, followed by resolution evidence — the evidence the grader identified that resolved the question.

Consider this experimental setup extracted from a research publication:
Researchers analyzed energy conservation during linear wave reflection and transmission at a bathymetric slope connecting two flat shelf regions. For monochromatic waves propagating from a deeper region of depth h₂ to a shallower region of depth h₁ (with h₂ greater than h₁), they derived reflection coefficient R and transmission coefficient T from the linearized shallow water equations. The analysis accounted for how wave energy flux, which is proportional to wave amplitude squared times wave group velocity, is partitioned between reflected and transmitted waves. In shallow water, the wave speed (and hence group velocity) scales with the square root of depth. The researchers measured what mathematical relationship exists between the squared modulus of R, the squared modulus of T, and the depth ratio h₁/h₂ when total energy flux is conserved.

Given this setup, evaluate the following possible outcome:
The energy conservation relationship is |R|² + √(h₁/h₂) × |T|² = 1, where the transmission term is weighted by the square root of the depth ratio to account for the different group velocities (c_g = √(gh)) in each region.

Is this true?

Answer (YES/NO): YES